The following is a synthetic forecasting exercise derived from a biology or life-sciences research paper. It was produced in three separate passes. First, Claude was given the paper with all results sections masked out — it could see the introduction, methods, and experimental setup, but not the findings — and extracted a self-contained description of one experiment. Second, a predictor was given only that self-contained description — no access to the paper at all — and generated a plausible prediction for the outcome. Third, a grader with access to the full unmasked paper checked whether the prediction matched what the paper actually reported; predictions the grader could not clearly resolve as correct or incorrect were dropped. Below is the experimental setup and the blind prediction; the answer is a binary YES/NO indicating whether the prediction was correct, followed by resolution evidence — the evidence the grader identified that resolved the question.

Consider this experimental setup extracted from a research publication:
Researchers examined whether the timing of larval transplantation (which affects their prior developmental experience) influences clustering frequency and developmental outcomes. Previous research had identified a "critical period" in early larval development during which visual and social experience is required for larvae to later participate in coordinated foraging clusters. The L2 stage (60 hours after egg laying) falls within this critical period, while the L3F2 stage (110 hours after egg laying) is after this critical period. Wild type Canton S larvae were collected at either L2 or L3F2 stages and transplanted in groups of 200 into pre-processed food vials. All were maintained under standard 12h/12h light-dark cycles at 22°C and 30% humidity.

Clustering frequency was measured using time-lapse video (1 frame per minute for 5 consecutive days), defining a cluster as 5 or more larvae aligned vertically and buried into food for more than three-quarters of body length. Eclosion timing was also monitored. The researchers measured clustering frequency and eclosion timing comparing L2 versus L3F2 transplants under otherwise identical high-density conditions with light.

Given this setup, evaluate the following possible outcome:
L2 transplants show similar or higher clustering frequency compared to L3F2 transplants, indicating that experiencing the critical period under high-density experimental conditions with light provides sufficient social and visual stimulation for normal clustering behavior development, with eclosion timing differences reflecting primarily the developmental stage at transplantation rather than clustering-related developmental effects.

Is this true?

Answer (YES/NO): NO